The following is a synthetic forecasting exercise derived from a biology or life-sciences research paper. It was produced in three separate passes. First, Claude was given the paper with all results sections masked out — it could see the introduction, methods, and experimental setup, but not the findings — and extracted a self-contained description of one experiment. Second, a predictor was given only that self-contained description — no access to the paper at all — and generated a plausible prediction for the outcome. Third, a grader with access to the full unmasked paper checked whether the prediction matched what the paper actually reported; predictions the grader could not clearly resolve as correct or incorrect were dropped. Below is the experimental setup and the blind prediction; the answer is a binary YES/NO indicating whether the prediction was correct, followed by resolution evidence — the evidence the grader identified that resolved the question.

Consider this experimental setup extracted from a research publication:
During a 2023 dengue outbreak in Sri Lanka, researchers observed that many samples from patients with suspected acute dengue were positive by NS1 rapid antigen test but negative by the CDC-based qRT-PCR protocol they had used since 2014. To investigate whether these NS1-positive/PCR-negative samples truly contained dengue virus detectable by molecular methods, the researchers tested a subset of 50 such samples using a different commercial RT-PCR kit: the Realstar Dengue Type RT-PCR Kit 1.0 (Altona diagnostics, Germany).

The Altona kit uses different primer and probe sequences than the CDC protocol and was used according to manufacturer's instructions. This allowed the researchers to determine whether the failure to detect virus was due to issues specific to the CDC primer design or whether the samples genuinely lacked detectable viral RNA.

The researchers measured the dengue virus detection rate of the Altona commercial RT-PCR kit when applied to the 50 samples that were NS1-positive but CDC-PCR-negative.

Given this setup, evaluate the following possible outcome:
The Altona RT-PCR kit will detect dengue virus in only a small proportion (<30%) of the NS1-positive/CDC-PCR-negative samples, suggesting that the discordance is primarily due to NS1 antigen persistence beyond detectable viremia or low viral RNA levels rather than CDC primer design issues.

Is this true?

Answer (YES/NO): NO